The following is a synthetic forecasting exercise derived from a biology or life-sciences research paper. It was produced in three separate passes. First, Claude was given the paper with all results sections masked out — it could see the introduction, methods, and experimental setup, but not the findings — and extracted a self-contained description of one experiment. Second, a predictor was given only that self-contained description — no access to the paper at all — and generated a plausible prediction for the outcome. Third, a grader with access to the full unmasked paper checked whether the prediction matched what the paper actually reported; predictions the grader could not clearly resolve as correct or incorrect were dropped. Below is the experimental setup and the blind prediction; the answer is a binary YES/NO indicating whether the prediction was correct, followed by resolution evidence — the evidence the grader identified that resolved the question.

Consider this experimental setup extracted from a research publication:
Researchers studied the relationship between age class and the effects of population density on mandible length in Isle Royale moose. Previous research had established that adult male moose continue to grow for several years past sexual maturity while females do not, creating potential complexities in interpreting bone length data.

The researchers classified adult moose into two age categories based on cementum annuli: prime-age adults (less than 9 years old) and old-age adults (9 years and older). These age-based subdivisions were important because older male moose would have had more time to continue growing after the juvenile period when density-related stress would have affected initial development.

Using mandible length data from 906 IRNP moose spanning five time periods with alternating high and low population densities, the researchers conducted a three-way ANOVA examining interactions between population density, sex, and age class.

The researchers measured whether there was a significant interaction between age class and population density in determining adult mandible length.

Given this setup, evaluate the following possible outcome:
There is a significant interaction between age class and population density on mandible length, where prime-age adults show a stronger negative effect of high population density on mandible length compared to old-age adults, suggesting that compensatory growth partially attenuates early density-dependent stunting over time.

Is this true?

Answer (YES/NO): NO